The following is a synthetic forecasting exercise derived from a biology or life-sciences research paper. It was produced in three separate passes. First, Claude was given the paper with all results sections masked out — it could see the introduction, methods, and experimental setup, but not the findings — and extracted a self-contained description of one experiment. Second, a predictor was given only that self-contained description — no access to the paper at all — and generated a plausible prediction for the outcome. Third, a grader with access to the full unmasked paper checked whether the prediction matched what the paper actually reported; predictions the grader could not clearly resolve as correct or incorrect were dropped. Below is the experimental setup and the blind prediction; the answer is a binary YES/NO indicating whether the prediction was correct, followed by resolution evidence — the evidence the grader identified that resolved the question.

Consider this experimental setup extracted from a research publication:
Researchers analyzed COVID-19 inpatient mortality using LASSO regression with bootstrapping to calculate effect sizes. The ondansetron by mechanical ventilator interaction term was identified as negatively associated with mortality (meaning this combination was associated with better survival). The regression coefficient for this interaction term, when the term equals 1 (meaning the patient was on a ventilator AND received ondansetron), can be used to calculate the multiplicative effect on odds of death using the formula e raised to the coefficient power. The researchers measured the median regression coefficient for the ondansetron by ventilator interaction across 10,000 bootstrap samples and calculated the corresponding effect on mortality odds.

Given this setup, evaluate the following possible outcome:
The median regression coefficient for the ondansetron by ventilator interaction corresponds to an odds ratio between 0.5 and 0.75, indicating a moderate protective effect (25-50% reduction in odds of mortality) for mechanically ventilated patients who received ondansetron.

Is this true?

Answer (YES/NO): YES